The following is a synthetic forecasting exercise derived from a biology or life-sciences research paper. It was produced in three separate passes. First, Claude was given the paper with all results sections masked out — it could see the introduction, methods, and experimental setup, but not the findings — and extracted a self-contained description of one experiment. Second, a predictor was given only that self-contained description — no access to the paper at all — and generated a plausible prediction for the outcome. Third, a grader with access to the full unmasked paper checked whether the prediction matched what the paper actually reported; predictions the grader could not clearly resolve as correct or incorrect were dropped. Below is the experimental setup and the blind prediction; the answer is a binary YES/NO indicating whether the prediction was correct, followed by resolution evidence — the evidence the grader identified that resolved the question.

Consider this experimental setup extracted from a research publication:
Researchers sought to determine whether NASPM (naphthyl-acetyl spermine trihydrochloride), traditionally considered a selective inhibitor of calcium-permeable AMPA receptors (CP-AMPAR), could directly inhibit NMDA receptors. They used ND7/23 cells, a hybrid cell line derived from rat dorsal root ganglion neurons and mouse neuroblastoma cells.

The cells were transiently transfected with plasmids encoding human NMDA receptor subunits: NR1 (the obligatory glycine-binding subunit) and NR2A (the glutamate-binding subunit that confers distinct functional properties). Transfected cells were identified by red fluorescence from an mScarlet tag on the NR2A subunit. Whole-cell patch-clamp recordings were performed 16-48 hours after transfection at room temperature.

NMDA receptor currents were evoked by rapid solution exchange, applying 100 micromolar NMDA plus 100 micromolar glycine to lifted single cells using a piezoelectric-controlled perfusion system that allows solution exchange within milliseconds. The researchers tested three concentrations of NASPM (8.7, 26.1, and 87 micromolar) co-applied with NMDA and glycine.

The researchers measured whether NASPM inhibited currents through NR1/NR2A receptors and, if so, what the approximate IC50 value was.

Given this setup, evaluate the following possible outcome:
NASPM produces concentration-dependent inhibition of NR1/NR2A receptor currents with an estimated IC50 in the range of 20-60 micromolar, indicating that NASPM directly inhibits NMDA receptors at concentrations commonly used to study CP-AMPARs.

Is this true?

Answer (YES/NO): NO